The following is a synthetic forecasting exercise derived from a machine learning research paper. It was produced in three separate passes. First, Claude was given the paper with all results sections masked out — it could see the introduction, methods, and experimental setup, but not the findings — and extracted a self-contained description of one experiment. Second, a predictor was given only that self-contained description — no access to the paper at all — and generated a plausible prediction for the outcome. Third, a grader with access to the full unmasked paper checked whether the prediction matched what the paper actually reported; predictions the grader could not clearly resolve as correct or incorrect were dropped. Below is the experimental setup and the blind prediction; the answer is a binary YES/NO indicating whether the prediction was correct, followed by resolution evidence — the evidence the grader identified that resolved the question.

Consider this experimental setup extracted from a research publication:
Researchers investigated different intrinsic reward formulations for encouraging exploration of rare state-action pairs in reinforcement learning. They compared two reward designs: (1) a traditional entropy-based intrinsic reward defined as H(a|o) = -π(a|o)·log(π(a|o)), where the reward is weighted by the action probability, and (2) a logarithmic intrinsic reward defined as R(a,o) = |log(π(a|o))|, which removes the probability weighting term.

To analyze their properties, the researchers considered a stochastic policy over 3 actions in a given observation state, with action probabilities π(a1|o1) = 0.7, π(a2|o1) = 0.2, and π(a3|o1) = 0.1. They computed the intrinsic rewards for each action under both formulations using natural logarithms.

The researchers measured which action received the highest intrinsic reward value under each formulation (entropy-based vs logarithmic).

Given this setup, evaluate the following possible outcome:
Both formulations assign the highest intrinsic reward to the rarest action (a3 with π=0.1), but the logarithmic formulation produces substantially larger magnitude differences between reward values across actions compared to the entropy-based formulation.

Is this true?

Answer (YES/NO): NO